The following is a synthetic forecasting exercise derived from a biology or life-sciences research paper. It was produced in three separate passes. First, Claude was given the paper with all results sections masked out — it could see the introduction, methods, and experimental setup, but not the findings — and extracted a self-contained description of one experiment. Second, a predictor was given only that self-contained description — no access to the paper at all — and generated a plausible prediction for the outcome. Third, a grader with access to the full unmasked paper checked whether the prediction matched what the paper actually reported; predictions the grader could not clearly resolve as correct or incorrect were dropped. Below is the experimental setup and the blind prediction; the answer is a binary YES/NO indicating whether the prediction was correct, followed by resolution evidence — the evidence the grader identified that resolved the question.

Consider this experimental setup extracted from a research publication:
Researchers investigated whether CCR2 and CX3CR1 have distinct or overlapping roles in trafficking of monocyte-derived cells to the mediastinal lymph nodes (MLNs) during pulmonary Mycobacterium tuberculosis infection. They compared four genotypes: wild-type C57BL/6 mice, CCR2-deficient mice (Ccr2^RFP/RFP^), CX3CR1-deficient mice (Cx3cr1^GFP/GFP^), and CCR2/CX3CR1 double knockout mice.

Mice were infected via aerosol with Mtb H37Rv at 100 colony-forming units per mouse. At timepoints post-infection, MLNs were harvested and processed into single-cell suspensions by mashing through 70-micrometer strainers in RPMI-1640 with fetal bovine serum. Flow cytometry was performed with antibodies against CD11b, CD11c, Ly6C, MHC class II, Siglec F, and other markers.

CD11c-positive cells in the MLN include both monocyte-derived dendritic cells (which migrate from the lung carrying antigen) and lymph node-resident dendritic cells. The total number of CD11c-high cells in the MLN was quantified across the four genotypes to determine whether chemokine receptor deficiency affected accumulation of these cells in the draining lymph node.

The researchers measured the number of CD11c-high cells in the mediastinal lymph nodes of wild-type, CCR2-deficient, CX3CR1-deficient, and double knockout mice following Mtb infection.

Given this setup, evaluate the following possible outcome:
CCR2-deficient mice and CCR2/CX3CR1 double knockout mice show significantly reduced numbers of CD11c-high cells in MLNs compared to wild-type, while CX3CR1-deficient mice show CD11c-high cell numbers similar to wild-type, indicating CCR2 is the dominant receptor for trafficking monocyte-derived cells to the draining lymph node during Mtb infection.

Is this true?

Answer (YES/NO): NO